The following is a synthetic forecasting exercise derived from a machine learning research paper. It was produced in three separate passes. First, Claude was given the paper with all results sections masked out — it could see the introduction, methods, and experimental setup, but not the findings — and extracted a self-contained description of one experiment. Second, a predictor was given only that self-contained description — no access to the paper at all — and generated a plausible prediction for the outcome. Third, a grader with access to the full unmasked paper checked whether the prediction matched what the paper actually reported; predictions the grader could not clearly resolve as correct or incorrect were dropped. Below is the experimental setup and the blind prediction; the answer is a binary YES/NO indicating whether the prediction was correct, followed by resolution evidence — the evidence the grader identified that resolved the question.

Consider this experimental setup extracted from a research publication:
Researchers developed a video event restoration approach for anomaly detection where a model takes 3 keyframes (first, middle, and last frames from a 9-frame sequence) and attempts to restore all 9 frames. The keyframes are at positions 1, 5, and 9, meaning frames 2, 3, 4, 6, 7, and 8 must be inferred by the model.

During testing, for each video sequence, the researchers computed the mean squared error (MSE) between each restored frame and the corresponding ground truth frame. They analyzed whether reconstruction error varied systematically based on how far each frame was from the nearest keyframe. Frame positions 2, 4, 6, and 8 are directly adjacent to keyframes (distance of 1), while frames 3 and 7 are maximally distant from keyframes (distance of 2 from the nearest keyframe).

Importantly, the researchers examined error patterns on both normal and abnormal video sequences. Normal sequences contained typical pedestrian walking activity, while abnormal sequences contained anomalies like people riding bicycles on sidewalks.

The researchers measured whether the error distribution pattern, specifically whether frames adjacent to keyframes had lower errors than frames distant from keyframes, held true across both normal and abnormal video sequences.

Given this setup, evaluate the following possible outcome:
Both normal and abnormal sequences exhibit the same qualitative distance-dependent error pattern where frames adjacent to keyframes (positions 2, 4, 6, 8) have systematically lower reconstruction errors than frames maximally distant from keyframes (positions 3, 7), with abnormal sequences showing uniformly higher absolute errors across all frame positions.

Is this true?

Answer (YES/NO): NO